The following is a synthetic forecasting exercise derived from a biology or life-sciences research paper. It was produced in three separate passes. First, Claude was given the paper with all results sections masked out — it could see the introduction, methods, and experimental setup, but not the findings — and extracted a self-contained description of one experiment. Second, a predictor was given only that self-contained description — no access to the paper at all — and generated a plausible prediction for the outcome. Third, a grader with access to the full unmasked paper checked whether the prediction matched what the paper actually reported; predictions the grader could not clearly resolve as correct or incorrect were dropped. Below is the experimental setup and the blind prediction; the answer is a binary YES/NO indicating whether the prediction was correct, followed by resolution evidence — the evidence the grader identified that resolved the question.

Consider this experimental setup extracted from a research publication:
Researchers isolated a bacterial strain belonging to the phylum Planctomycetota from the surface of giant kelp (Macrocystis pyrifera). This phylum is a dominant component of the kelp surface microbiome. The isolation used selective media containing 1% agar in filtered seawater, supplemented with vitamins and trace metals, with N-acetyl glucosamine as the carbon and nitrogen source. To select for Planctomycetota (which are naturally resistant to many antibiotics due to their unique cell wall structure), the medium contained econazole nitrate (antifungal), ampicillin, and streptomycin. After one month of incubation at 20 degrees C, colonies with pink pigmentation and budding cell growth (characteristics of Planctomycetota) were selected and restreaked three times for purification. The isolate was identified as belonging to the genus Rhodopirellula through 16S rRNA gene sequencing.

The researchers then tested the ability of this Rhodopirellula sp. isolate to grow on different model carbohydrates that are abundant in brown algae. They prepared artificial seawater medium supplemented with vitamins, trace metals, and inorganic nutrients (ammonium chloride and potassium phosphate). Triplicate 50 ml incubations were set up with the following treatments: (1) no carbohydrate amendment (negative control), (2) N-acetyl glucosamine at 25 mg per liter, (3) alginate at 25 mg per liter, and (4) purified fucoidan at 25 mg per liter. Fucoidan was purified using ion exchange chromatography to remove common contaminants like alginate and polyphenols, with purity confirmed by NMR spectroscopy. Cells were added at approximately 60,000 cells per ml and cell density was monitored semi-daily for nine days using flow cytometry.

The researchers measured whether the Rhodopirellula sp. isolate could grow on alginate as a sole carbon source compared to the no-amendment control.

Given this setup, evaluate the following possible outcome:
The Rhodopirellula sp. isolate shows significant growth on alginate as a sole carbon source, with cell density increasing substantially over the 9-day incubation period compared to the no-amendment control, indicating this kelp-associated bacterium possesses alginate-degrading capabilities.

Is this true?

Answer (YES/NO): NO